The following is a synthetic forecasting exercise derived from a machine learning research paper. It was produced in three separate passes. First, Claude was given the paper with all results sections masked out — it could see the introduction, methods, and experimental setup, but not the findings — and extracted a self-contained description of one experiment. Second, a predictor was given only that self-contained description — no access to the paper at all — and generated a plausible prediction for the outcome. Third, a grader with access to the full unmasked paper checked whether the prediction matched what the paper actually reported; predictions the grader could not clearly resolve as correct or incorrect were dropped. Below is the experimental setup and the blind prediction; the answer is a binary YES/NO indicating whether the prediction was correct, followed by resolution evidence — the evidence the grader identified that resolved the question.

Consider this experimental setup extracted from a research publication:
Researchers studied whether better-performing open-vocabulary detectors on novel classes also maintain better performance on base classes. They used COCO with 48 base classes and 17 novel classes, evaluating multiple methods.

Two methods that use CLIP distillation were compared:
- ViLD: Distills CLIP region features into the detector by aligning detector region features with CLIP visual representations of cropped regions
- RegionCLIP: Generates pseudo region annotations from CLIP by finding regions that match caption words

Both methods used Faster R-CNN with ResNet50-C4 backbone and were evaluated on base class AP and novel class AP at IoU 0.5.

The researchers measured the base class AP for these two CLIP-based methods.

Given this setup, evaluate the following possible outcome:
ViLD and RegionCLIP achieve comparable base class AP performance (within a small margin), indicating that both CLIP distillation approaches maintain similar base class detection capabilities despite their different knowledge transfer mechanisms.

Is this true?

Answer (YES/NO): NO